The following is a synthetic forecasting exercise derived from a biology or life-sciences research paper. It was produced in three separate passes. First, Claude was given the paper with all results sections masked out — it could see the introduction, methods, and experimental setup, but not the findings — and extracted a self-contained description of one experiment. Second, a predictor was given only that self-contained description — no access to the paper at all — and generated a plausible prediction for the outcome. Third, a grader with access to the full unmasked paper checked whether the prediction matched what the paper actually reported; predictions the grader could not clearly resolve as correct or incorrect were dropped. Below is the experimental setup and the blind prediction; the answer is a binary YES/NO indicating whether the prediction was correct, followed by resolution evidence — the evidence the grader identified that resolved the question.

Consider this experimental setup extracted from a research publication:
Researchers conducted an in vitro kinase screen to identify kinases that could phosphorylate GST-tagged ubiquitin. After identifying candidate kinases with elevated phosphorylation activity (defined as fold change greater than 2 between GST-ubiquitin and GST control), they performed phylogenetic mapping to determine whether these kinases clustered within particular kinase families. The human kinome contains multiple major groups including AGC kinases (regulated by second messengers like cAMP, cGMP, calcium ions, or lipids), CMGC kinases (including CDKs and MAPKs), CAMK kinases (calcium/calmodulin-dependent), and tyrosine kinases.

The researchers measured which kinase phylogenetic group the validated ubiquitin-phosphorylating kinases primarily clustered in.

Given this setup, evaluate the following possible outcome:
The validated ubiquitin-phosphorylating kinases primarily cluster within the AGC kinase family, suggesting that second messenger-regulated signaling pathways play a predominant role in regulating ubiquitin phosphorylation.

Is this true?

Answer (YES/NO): YES